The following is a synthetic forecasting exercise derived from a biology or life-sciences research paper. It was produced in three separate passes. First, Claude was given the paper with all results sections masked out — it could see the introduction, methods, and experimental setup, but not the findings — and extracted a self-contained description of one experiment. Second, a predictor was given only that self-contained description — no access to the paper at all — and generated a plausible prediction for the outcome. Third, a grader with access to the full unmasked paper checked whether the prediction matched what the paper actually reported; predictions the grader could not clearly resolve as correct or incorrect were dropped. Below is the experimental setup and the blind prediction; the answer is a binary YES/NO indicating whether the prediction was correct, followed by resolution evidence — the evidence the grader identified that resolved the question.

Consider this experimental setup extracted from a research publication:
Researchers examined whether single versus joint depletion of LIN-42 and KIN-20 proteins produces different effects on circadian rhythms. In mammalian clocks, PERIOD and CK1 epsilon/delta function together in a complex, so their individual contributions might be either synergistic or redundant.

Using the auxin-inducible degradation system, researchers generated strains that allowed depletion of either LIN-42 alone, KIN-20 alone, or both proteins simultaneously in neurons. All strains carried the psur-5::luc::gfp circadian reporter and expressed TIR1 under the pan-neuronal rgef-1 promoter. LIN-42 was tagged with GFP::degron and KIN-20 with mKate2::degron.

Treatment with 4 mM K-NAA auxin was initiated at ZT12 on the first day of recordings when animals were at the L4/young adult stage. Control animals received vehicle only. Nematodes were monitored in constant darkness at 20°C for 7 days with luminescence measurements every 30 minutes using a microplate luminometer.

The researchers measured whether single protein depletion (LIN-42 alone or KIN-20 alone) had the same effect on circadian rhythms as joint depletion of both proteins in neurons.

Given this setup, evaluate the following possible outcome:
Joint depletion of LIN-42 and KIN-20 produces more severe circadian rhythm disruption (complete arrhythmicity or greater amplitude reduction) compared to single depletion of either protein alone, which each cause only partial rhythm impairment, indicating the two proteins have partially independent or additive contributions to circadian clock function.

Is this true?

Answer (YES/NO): NO